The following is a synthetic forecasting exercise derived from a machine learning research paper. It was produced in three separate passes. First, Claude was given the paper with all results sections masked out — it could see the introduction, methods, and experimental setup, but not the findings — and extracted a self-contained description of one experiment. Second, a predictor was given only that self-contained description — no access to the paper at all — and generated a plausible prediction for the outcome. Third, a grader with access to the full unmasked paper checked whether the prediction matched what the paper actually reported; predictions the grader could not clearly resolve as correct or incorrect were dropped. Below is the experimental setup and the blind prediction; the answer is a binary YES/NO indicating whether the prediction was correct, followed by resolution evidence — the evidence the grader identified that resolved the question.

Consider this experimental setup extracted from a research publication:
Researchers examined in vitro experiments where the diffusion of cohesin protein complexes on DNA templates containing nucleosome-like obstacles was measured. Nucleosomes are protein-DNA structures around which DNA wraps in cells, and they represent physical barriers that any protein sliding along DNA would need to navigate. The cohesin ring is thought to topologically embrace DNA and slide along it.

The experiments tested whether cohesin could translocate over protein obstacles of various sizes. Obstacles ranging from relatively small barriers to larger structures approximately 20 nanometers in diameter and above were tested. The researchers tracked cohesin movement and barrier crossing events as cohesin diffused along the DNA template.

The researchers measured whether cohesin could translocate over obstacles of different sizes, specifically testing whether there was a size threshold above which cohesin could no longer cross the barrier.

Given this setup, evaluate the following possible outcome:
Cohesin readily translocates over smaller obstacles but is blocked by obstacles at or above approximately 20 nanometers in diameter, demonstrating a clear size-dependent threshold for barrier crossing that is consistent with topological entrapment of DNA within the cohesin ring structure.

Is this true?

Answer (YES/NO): YES